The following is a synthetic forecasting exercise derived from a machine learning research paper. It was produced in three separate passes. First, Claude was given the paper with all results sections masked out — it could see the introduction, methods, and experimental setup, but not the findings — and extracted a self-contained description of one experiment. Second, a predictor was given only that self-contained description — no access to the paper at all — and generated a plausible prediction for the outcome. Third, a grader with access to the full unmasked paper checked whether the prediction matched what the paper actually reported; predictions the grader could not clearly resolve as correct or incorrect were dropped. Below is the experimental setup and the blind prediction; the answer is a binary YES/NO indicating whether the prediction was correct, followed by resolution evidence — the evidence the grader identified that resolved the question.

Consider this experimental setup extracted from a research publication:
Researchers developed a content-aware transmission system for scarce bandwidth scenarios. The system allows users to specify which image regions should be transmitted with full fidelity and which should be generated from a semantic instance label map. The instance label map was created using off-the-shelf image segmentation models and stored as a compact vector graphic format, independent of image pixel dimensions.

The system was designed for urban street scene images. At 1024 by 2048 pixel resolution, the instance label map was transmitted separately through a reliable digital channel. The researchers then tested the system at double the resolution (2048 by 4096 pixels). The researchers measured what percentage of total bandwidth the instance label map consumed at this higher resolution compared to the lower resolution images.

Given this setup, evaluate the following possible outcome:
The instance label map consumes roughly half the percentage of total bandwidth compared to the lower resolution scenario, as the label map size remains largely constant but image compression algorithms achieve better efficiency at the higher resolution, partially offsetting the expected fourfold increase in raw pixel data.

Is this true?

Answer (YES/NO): NO